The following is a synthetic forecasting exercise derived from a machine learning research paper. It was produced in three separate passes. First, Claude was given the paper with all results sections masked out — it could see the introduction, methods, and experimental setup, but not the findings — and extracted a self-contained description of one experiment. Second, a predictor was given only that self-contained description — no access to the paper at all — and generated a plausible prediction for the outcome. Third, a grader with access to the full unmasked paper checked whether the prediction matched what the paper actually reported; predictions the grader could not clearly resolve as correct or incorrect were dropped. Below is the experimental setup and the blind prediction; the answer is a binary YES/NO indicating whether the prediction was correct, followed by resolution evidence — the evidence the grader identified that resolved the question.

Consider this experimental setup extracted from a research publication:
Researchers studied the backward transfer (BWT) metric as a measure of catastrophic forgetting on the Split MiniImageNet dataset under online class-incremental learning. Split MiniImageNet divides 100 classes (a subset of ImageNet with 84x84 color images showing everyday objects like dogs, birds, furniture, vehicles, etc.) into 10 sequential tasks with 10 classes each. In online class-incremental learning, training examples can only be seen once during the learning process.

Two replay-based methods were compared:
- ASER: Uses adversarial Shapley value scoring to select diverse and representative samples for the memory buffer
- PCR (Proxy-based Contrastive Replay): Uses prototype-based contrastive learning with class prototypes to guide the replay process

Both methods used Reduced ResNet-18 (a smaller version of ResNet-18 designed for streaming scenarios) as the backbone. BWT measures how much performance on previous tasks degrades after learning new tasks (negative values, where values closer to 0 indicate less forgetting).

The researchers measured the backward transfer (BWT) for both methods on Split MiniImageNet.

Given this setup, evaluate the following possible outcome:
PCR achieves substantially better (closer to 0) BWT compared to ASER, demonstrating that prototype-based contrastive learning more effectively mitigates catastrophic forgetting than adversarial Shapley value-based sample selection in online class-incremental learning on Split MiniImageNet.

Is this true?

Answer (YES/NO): YES